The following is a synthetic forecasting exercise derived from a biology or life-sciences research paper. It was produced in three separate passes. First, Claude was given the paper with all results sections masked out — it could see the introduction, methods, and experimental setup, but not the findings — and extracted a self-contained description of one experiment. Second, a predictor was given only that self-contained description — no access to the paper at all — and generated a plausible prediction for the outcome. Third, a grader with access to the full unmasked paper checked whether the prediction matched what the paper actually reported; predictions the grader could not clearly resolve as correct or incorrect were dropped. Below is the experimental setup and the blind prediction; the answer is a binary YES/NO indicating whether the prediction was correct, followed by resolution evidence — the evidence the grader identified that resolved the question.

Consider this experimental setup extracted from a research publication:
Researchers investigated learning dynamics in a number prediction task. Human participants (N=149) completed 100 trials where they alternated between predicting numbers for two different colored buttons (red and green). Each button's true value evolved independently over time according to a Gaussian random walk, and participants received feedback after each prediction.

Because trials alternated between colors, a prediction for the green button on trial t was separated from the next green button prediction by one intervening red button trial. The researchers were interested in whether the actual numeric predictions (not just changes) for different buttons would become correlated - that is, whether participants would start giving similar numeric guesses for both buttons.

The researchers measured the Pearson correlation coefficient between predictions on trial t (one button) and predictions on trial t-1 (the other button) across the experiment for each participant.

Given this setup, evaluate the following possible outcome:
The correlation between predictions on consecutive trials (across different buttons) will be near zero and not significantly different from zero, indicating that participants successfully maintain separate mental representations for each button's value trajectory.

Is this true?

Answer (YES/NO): YES